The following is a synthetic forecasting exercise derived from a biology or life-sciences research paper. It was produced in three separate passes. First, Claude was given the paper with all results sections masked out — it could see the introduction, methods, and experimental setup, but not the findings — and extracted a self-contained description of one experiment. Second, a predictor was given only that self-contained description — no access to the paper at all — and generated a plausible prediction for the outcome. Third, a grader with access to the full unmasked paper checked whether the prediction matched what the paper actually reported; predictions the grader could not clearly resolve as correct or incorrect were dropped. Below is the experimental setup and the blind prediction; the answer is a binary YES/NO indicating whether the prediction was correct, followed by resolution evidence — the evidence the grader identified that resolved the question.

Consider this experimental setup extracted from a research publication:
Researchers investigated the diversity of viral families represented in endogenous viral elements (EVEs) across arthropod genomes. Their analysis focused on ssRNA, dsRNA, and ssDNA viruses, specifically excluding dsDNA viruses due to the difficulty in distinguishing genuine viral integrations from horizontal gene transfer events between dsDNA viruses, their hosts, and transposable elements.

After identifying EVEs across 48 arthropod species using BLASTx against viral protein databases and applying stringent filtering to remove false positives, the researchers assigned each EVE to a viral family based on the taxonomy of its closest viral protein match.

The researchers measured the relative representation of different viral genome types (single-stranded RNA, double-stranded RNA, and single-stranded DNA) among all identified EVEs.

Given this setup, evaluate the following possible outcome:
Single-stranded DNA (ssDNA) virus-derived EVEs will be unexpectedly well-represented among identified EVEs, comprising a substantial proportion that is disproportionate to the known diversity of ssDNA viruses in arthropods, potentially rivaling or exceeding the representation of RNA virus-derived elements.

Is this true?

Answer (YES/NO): NO